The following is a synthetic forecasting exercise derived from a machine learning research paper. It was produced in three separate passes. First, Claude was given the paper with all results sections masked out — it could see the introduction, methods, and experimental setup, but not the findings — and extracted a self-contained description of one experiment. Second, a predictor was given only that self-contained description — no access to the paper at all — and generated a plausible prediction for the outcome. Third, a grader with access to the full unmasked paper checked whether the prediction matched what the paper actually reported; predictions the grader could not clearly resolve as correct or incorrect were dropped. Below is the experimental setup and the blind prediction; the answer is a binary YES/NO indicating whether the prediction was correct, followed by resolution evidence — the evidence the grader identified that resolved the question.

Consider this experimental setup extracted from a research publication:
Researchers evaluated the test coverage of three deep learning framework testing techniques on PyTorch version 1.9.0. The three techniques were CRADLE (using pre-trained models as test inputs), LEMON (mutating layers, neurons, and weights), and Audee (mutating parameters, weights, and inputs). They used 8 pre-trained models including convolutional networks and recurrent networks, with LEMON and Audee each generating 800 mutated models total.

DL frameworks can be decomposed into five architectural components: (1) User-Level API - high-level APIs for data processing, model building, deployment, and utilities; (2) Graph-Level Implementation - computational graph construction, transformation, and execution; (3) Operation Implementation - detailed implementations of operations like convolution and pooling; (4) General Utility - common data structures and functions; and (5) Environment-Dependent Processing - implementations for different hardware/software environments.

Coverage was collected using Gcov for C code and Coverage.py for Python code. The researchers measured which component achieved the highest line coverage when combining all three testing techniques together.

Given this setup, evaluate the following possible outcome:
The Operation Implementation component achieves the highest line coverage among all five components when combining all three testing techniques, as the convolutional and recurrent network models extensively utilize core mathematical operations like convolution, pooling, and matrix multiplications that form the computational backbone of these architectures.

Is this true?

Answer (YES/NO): NO